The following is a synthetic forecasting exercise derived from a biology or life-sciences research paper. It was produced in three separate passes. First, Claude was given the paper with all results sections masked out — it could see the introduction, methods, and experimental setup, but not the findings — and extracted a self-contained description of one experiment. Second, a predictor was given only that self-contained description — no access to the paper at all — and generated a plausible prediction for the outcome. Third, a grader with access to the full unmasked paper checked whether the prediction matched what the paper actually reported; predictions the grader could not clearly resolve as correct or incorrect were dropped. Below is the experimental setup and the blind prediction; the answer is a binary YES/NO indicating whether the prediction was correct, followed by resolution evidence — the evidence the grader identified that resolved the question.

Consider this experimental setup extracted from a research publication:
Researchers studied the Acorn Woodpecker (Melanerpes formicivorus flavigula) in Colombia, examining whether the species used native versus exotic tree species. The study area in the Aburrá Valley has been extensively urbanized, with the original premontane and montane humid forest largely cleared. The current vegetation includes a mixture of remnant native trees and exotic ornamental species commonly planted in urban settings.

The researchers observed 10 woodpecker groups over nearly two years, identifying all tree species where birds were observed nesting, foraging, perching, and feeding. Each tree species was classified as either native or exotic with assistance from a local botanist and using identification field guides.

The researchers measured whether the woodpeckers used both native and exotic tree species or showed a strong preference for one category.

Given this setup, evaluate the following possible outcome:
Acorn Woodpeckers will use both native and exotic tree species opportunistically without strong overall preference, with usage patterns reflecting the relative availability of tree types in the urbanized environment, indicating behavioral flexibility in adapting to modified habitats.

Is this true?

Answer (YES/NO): YES